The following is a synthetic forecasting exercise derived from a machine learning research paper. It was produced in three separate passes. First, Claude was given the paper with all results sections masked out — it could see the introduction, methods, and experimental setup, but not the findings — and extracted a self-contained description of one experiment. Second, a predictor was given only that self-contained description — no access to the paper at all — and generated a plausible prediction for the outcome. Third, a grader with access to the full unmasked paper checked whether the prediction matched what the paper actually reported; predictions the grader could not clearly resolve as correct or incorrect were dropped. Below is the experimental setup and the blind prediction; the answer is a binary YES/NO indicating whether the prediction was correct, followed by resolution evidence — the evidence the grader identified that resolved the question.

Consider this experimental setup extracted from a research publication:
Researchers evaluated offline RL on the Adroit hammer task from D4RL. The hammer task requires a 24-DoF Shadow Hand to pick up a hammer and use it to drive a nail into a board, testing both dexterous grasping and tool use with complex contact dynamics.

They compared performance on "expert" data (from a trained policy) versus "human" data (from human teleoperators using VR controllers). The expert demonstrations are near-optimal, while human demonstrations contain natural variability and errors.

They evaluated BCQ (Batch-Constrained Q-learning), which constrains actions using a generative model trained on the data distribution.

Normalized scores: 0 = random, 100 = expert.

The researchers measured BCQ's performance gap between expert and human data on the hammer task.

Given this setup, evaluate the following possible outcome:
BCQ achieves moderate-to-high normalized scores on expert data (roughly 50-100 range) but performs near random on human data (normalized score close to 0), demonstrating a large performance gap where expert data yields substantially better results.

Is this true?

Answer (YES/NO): NO